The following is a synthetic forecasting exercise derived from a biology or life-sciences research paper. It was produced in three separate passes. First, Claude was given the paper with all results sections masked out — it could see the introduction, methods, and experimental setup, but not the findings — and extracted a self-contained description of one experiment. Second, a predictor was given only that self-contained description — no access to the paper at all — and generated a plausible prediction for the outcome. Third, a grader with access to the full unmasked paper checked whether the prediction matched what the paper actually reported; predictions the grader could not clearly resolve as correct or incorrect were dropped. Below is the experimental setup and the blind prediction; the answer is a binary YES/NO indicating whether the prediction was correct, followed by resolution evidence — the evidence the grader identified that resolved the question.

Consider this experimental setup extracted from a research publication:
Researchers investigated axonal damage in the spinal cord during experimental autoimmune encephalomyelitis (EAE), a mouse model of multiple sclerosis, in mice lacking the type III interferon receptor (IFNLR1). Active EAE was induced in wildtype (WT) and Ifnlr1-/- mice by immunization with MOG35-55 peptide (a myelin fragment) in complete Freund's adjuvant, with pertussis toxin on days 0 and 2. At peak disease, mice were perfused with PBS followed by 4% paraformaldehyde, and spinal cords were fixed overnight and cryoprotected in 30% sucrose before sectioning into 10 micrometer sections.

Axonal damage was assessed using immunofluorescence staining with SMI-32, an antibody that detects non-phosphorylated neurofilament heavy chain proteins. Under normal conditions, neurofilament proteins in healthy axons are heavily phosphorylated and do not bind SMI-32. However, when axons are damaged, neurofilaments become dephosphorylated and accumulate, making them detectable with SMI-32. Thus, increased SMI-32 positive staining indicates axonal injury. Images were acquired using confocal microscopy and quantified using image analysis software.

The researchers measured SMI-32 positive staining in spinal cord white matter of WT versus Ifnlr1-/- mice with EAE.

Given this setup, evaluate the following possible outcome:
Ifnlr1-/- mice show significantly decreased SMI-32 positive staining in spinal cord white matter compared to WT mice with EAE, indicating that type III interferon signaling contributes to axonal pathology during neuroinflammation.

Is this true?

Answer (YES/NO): YES